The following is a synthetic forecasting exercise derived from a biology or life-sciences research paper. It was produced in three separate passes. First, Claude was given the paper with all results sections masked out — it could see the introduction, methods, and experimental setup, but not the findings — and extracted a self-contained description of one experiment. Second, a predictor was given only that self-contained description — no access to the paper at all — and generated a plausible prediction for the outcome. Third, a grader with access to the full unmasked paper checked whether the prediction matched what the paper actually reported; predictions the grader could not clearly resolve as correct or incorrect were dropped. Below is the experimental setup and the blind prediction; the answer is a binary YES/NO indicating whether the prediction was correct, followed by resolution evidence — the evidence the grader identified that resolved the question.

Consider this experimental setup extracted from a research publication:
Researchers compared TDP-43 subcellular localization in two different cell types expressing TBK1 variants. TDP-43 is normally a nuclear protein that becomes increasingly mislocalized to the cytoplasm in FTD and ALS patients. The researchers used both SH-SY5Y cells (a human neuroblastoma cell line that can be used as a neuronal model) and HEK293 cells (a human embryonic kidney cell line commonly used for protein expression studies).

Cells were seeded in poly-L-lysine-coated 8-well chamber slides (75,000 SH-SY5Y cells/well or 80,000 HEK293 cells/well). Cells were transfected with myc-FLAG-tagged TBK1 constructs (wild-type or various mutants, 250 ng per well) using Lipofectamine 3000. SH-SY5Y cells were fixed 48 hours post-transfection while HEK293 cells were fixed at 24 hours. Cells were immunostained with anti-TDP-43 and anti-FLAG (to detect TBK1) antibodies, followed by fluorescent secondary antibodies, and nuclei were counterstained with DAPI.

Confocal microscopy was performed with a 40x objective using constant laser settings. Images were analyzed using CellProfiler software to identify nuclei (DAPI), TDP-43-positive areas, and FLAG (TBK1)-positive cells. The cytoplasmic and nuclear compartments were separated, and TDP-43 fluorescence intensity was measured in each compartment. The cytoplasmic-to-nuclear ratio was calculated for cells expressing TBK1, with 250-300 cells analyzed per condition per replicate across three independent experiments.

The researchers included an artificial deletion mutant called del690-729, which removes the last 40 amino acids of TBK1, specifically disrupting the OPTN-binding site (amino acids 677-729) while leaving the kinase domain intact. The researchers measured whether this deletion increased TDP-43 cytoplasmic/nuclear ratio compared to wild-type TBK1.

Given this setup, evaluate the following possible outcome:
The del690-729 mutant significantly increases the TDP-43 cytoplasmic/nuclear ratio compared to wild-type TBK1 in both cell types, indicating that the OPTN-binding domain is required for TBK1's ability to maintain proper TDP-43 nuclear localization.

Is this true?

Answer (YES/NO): YES